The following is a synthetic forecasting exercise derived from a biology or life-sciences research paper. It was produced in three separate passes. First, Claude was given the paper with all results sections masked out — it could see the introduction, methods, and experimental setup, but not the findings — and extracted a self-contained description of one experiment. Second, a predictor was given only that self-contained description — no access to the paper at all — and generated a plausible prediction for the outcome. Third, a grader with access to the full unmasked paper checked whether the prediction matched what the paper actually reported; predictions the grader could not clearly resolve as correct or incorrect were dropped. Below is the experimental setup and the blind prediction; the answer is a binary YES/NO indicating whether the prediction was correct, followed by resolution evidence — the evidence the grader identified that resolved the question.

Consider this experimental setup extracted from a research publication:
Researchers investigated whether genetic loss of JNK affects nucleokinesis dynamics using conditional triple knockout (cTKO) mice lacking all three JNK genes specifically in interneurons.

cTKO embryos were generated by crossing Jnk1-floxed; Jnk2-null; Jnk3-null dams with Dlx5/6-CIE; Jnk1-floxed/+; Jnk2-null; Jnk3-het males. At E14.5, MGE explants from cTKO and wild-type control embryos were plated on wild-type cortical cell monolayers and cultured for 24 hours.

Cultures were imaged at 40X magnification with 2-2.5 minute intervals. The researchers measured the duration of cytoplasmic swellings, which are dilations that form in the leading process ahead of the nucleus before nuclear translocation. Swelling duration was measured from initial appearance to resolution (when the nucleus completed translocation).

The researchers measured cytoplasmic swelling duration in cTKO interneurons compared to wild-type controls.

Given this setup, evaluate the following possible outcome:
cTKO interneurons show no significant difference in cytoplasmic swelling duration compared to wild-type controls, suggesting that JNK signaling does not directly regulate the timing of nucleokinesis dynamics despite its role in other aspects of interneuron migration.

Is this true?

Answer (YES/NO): NO